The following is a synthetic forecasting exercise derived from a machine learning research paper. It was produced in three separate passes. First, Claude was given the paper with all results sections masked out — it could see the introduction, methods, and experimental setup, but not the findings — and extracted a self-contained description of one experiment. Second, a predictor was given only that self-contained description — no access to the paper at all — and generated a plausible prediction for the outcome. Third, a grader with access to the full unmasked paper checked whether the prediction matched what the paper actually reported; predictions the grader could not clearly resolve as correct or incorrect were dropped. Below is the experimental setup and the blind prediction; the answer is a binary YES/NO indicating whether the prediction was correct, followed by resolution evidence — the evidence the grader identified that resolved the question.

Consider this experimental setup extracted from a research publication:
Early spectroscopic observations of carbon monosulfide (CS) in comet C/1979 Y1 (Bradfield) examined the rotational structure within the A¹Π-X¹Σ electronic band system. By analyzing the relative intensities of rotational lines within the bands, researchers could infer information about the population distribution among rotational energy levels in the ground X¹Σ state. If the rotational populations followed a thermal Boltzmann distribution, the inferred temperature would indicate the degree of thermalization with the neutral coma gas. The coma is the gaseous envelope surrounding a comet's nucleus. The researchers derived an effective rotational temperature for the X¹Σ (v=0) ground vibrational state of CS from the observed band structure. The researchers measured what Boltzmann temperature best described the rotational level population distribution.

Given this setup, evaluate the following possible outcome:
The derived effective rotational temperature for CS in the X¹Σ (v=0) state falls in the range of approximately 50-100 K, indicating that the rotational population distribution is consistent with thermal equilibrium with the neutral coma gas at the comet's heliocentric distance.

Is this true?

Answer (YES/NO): YES